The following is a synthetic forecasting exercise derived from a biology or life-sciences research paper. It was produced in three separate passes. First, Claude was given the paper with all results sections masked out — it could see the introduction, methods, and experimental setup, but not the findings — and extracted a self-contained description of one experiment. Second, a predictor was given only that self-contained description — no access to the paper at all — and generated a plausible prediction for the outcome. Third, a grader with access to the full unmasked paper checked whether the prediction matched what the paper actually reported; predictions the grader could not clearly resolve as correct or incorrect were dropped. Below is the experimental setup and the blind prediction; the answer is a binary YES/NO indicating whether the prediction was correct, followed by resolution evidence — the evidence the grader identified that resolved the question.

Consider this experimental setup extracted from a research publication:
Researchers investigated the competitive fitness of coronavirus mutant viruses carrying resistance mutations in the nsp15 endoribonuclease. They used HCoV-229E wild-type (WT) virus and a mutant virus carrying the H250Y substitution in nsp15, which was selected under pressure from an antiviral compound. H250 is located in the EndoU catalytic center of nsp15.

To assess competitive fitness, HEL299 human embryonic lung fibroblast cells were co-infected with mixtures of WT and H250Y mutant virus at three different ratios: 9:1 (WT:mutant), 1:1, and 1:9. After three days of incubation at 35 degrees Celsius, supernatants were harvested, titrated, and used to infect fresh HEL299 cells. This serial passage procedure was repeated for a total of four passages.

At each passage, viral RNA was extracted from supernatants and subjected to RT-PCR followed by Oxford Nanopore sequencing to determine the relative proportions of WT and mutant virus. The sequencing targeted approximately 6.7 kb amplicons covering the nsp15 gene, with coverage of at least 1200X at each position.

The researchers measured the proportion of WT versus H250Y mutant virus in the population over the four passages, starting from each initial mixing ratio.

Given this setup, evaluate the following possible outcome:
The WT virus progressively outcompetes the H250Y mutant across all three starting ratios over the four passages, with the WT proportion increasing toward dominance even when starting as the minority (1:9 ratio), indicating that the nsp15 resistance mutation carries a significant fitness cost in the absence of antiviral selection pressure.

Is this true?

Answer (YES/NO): YES